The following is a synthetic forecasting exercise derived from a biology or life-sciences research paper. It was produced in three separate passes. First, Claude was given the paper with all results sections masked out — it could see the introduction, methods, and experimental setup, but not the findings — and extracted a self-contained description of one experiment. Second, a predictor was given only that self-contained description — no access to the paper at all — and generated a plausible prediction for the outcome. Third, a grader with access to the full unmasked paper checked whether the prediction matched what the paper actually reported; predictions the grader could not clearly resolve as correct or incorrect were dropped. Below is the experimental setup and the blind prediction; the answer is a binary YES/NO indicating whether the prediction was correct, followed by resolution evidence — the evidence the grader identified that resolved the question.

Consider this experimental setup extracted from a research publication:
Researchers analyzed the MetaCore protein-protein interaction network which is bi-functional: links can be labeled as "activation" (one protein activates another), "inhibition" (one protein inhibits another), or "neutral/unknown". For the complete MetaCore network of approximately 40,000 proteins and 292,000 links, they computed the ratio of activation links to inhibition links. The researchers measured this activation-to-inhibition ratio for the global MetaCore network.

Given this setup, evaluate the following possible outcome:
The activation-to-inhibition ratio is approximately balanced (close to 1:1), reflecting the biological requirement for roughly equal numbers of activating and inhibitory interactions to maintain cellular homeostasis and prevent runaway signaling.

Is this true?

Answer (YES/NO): NO